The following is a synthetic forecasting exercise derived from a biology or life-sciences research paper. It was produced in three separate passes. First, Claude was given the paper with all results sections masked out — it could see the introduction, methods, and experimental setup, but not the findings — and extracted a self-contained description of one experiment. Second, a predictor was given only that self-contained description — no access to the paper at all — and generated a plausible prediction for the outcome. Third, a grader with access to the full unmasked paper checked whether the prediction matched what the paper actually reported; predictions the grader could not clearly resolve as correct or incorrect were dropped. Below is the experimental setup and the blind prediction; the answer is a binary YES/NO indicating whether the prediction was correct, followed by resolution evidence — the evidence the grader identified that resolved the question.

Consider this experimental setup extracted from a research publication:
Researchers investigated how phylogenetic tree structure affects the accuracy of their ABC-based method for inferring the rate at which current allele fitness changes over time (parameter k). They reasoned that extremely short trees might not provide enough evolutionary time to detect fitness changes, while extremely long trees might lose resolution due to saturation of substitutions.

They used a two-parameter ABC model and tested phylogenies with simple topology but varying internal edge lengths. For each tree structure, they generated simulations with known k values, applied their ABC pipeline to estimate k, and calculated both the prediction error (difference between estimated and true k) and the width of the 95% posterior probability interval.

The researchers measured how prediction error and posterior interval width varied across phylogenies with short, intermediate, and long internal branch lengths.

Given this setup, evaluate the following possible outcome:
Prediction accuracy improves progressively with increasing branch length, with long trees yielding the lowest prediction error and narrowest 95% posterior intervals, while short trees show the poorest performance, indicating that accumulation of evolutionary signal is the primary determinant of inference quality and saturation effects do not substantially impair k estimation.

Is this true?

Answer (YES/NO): NO